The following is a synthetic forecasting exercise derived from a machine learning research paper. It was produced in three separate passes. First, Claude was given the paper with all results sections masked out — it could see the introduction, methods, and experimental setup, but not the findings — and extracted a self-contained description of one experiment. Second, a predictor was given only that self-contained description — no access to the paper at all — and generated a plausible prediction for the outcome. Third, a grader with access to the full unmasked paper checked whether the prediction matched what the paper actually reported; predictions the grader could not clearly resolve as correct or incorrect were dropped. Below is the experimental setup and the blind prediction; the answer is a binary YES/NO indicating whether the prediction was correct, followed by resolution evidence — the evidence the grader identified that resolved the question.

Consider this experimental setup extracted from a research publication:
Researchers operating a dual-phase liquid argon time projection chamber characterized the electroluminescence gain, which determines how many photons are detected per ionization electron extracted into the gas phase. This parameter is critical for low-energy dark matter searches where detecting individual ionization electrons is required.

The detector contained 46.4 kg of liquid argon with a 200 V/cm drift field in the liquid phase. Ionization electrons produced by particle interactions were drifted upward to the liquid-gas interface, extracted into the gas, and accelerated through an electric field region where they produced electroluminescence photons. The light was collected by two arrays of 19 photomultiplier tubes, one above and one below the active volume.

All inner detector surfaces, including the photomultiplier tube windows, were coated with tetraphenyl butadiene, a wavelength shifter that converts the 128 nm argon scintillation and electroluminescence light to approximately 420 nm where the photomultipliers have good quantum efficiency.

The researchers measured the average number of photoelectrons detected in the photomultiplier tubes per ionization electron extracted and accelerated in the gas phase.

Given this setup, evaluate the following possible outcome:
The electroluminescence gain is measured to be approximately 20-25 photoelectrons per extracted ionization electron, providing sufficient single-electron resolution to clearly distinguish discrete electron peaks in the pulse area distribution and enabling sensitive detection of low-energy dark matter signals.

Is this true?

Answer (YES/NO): YES